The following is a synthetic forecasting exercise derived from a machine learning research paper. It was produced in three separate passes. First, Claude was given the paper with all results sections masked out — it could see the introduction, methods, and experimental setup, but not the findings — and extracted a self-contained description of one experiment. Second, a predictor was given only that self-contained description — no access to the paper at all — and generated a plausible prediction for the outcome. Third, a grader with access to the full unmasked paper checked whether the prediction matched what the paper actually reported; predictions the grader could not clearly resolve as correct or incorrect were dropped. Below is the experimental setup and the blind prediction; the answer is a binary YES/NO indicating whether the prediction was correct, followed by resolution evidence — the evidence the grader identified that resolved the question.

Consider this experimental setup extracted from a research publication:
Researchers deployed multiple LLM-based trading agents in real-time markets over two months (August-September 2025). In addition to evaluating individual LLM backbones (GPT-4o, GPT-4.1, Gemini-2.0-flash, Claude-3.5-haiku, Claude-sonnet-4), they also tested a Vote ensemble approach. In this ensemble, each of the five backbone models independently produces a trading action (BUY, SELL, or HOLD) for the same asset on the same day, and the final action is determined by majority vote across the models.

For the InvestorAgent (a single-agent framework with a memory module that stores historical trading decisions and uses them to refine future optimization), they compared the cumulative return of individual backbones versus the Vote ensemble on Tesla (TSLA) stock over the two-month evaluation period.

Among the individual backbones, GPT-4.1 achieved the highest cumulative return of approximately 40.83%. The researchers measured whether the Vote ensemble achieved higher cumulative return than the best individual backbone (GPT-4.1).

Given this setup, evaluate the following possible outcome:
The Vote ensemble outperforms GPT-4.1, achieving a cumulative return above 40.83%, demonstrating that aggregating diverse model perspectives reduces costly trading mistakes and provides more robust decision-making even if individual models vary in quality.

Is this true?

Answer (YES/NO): NO